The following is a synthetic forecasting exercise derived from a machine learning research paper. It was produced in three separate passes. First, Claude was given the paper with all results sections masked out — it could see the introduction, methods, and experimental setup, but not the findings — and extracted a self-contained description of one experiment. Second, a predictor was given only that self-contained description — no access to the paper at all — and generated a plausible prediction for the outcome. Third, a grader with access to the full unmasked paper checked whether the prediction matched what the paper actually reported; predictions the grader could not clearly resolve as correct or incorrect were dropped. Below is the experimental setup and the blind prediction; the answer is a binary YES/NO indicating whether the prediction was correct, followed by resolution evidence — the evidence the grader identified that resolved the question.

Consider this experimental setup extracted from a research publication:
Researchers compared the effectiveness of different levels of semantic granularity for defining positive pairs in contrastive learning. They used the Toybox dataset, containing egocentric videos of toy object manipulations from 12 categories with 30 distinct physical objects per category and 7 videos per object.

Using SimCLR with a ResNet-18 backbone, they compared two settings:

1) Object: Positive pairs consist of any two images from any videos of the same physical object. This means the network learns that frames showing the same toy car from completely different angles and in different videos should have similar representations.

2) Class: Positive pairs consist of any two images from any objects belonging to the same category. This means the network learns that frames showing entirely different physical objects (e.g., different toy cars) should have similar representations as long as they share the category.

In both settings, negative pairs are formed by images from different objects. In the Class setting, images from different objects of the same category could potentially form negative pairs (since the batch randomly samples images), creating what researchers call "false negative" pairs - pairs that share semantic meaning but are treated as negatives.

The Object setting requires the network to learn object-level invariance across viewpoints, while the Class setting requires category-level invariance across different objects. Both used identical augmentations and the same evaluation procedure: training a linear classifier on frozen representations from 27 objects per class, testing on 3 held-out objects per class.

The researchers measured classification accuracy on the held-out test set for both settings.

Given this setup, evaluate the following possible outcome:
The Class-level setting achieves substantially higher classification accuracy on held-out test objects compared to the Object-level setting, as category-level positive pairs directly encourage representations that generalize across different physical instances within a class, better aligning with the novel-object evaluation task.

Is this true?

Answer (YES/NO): NO